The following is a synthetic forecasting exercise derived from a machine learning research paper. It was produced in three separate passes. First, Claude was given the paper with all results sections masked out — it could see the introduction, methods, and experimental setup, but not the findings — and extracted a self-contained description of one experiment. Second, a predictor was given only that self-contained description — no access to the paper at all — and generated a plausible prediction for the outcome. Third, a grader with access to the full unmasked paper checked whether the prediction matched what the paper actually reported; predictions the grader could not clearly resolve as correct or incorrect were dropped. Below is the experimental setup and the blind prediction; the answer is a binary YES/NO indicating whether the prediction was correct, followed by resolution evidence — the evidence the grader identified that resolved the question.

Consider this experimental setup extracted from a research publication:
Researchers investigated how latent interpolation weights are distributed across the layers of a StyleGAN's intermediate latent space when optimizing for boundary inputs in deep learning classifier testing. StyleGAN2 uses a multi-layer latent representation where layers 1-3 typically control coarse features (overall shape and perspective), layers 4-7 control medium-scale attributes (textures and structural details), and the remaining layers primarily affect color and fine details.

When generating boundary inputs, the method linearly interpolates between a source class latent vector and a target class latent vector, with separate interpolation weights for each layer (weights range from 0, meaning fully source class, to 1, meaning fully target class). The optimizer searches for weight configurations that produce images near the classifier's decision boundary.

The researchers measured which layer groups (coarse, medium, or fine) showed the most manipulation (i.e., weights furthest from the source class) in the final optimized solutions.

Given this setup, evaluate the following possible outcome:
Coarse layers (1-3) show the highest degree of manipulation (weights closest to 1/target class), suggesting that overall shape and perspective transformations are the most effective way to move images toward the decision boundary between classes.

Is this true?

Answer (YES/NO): NO